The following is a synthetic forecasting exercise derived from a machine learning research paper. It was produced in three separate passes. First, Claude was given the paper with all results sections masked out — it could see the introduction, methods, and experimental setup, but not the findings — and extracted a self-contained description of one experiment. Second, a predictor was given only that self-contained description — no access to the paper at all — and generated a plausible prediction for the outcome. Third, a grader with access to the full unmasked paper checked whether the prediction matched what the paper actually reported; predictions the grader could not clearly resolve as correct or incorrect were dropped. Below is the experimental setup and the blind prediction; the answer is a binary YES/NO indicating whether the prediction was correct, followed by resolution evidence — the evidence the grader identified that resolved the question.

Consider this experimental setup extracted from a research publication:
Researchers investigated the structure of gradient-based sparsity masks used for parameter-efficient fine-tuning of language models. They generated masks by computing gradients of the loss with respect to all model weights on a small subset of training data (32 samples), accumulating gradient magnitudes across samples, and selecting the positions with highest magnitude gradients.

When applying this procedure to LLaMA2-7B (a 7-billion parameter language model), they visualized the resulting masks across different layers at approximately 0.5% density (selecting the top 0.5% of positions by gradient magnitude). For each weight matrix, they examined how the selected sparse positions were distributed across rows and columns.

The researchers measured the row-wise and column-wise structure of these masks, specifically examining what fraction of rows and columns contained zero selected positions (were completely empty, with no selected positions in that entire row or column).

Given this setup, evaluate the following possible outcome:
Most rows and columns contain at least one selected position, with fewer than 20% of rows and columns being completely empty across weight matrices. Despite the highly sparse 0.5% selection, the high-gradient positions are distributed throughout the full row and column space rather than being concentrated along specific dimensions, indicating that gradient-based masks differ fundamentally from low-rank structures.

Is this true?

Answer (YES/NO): NO